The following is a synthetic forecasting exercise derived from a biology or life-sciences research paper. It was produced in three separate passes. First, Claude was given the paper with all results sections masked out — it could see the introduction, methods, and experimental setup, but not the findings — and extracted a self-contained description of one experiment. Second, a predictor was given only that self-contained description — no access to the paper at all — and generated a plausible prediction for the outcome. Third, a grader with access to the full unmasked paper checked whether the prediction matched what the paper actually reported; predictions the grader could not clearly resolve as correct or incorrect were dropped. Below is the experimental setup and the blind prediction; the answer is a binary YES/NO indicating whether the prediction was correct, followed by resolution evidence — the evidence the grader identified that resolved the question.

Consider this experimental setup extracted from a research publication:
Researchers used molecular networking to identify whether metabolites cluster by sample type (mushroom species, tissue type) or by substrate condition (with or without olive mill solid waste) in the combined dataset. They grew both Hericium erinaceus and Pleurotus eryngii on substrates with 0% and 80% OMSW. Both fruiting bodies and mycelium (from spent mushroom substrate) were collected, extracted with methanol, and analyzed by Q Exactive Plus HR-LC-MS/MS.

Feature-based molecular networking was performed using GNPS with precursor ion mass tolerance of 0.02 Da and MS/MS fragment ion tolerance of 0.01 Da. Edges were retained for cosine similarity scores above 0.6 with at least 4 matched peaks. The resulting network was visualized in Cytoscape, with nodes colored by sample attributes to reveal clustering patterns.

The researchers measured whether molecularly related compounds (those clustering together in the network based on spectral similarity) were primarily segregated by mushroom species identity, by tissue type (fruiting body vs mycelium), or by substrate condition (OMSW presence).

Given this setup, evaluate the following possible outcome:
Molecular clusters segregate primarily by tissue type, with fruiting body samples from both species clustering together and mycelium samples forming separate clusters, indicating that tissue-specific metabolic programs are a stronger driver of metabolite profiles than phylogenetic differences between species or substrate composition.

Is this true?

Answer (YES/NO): NO